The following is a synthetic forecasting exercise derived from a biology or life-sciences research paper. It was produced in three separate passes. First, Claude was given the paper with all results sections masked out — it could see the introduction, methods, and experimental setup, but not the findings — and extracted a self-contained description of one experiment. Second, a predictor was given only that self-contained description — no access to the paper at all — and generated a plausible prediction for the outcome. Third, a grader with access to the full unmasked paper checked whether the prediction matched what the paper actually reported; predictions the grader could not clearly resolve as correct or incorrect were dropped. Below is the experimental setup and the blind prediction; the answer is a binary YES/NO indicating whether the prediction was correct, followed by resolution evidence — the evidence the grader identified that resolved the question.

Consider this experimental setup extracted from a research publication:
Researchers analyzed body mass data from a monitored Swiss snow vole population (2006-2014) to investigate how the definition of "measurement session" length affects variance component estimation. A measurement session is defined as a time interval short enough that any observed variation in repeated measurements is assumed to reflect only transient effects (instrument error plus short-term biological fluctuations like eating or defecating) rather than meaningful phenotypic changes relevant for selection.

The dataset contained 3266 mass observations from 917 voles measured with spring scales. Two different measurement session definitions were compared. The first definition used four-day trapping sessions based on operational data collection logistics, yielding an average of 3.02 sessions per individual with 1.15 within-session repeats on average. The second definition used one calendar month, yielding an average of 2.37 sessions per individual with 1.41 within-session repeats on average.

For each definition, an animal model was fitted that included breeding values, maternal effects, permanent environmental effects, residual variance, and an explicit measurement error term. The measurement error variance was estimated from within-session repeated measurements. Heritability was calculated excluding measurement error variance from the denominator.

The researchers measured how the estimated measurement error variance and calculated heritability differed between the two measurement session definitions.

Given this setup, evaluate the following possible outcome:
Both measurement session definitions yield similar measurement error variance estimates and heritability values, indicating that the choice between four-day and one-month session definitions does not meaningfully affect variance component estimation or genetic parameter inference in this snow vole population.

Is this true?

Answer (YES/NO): NO